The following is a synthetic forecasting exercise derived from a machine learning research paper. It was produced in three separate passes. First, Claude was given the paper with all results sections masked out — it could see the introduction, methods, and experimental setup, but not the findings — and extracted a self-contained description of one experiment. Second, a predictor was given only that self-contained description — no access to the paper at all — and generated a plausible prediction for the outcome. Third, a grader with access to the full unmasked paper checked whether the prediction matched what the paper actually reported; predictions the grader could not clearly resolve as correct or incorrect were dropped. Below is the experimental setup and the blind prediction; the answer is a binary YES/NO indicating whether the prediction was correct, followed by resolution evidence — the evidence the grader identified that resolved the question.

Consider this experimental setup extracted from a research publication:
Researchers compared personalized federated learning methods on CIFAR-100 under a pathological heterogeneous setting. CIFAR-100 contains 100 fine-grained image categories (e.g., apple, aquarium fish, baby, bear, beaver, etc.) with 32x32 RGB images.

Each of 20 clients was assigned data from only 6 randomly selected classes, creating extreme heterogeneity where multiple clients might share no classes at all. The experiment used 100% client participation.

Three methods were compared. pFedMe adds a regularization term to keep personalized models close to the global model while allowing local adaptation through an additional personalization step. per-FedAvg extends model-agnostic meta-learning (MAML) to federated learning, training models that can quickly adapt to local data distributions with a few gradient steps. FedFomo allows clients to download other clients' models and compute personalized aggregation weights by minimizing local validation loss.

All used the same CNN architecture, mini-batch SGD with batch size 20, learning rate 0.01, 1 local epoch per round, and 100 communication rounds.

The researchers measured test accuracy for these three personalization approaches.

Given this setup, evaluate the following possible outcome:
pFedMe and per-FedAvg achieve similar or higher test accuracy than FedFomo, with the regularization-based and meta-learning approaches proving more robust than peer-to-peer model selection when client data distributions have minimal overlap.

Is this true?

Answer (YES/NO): NO